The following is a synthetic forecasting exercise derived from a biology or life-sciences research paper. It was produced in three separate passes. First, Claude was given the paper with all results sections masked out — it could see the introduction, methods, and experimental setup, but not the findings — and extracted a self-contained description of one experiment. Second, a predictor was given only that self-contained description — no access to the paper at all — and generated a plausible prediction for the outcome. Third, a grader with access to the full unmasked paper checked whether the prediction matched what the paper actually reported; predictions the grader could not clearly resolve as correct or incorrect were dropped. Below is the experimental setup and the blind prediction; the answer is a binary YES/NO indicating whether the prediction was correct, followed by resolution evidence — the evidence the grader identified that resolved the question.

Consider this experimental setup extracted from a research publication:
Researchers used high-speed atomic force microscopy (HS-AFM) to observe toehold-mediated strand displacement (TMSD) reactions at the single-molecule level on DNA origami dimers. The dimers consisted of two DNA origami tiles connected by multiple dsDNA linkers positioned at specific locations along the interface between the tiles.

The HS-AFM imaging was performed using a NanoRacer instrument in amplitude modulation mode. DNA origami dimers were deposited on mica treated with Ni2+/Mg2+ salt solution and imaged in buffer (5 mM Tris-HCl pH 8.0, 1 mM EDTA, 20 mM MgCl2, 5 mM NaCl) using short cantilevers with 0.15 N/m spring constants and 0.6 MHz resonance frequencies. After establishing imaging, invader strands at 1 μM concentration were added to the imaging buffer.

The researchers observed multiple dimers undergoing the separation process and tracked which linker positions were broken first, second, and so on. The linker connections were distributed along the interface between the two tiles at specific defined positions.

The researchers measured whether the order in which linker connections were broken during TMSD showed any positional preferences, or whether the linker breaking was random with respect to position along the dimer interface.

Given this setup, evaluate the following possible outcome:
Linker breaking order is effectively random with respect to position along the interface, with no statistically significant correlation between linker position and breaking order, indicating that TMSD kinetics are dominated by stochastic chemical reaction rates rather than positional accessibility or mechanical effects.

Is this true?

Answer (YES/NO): NO